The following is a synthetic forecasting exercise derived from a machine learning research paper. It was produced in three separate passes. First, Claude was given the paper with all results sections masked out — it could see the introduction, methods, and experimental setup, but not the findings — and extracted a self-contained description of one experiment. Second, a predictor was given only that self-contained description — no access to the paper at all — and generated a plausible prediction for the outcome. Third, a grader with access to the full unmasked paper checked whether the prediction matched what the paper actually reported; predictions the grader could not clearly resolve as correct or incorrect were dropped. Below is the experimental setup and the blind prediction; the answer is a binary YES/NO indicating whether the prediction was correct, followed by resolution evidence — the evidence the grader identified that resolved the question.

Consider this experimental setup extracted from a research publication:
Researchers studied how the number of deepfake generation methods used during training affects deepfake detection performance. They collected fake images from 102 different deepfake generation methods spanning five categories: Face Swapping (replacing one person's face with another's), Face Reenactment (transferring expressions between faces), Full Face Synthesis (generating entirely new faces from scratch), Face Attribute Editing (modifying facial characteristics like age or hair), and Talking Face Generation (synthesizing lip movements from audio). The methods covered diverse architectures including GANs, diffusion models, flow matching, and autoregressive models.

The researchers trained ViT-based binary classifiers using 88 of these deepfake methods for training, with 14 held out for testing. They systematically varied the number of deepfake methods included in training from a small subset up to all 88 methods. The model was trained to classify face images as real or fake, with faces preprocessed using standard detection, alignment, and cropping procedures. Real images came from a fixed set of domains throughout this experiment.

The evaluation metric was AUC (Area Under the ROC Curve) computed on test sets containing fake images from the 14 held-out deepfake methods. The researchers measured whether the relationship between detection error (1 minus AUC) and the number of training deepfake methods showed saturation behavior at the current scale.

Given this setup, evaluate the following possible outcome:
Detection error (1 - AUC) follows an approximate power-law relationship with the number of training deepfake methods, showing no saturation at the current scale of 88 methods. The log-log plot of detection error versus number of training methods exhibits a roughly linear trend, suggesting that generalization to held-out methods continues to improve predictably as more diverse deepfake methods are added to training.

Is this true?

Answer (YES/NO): YES